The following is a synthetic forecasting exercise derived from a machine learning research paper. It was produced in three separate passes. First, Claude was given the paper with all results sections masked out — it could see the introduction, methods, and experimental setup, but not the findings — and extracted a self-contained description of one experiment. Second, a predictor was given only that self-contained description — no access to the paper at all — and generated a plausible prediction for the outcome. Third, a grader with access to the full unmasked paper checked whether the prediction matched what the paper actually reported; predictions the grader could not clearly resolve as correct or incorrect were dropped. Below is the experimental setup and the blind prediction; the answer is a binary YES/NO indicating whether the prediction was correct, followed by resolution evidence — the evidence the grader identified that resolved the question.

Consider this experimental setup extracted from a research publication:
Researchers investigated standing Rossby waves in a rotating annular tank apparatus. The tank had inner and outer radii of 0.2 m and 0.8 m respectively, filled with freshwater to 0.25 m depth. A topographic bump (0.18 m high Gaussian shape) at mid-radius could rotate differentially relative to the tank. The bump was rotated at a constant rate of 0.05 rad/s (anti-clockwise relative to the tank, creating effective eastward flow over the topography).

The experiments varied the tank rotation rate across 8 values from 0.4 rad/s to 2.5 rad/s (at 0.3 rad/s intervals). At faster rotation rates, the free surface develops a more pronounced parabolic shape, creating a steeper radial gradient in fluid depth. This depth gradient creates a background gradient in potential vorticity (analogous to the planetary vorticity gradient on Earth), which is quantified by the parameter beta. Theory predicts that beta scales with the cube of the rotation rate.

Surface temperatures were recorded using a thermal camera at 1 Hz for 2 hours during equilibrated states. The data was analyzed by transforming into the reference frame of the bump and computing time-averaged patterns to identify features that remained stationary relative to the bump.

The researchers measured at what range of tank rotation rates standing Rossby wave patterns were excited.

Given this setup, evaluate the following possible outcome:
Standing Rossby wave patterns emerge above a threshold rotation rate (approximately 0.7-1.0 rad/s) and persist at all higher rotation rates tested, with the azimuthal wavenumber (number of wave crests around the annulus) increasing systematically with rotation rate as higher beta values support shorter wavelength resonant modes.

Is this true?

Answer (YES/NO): NO